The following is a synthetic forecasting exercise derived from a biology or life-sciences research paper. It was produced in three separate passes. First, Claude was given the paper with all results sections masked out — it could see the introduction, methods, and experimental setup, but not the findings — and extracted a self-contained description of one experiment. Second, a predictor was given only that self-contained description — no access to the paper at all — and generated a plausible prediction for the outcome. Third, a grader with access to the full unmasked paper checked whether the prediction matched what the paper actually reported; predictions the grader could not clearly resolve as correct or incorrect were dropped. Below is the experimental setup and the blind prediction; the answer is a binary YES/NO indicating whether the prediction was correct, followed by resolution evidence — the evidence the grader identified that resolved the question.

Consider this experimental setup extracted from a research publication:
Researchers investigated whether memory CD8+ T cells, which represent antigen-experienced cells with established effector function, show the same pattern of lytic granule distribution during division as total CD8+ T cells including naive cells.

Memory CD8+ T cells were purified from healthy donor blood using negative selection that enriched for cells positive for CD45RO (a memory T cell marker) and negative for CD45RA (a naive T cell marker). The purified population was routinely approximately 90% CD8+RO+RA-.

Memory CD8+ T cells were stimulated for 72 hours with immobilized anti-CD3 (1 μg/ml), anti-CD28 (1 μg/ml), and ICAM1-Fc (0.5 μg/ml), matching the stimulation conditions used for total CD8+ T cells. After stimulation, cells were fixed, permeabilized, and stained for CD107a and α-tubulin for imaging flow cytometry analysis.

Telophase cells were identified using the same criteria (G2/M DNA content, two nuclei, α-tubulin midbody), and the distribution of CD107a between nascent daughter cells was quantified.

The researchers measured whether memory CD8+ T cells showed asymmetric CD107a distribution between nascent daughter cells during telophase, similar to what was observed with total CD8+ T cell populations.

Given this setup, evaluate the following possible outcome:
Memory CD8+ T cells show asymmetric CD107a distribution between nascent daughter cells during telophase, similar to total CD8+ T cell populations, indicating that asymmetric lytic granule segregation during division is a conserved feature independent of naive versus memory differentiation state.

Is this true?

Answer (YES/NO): YES